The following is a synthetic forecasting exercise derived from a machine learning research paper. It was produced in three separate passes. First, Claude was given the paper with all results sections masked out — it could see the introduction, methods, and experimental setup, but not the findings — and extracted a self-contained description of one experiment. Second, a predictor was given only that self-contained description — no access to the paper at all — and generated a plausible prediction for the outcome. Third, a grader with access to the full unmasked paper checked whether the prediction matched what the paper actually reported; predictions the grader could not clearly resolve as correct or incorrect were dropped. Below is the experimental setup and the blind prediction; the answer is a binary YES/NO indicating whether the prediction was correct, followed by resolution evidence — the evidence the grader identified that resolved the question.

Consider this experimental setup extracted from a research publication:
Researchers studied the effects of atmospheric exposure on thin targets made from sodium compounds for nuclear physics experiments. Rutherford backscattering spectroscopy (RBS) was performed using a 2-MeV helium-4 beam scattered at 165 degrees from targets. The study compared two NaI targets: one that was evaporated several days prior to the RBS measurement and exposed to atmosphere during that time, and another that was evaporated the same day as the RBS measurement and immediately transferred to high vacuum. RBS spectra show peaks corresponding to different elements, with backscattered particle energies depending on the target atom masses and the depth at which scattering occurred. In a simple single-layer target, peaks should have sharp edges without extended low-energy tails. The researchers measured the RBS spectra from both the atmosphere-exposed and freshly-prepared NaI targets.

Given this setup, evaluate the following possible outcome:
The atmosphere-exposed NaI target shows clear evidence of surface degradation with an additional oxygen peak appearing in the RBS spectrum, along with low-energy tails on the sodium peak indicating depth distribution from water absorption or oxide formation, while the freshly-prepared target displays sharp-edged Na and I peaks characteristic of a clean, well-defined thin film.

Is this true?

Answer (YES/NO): NO